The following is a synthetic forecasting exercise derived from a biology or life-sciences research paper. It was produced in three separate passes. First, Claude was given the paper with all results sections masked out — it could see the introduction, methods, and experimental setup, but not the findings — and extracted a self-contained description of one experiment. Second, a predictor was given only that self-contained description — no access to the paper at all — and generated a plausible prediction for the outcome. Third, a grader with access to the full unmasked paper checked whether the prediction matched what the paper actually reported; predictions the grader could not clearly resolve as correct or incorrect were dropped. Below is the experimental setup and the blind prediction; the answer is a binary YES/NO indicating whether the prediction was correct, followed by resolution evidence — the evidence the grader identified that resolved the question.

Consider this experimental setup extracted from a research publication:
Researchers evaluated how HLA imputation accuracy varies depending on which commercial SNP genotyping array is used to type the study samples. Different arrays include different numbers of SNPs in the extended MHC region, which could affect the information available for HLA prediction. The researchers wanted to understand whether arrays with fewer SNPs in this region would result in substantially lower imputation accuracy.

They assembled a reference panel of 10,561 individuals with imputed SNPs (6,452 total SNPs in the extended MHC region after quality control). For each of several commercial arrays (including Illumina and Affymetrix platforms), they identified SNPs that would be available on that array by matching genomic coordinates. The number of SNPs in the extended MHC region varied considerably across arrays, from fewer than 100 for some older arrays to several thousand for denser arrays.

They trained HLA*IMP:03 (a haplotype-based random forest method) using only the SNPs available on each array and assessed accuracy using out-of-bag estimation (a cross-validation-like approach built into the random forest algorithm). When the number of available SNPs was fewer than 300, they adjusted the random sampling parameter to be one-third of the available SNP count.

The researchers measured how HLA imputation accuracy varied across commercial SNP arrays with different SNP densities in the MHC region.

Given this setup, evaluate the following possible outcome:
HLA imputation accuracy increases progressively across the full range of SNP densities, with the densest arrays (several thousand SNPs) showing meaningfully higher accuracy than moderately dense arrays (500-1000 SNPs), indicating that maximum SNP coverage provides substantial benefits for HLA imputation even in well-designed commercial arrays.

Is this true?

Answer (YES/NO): NO